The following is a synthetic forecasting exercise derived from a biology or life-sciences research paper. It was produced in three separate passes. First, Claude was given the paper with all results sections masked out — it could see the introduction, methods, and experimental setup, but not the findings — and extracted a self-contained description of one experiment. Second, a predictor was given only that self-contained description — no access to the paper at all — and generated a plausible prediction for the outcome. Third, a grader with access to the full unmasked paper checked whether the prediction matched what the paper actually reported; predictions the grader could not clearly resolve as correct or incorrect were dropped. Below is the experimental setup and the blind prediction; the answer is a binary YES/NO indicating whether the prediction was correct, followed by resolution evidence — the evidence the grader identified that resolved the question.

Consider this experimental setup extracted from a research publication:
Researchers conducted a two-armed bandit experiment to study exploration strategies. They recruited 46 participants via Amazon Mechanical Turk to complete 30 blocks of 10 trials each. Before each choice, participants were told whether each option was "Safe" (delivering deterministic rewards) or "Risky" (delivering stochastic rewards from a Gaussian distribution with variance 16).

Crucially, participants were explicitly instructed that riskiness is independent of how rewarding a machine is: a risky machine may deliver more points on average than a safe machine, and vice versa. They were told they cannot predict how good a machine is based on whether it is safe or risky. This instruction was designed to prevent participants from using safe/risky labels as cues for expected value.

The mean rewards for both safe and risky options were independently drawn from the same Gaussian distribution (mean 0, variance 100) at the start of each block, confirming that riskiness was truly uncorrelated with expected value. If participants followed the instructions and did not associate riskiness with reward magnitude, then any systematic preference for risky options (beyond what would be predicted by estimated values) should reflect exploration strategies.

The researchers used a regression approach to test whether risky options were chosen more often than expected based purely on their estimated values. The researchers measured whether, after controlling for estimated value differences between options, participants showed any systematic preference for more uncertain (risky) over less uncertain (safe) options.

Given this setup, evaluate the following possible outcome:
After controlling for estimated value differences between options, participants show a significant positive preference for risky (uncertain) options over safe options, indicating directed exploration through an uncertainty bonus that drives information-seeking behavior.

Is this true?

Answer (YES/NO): YES